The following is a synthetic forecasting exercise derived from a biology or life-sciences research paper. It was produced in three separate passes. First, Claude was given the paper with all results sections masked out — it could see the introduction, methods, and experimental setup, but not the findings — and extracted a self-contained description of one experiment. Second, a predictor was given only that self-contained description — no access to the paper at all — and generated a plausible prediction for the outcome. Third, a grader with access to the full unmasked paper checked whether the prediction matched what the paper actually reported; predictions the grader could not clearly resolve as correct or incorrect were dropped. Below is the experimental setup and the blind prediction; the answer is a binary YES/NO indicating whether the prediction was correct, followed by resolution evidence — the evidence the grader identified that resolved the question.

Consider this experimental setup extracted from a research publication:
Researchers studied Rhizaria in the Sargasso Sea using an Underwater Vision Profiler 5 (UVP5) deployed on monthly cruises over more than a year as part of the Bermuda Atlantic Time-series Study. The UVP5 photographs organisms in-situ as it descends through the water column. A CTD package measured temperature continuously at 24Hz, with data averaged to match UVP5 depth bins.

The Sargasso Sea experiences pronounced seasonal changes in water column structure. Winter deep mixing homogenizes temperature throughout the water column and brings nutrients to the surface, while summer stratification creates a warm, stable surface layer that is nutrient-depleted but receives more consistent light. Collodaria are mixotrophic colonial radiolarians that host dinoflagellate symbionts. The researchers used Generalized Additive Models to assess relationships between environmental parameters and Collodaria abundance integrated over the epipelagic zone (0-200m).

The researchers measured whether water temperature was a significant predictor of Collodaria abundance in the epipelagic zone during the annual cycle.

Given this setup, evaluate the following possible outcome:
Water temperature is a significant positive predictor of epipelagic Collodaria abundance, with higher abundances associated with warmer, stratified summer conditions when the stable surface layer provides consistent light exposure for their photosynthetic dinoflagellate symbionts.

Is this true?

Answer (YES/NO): NO